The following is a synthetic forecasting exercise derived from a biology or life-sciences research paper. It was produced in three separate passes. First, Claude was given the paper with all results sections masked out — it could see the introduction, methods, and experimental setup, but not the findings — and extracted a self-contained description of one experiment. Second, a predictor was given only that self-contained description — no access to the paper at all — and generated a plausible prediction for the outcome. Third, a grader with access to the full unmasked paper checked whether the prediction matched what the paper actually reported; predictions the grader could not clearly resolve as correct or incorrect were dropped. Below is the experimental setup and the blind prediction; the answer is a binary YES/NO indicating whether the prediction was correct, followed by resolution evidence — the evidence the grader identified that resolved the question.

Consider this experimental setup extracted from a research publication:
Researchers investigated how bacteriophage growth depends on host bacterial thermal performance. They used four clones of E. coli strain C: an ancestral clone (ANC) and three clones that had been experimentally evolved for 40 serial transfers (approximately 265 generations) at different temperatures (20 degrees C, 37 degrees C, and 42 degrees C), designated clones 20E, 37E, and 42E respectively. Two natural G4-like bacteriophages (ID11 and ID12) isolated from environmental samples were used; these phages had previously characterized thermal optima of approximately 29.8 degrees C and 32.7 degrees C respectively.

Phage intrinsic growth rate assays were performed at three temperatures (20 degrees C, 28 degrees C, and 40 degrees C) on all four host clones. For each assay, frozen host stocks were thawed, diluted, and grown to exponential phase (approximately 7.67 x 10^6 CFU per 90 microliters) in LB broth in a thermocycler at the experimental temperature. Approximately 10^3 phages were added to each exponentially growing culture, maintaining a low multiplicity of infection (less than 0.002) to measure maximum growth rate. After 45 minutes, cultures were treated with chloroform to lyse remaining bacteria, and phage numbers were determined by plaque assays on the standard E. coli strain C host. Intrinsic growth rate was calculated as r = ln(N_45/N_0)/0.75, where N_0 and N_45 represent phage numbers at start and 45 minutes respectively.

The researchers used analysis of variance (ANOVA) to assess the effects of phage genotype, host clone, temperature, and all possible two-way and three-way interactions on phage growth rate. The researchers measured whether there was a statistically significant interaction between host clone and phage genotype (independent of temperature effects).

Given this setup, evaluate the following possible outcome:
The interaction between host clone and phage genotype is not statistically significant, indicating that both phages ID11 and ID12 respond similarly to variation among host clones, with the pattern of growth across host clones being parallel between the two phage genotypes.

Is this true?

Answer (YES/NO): YES